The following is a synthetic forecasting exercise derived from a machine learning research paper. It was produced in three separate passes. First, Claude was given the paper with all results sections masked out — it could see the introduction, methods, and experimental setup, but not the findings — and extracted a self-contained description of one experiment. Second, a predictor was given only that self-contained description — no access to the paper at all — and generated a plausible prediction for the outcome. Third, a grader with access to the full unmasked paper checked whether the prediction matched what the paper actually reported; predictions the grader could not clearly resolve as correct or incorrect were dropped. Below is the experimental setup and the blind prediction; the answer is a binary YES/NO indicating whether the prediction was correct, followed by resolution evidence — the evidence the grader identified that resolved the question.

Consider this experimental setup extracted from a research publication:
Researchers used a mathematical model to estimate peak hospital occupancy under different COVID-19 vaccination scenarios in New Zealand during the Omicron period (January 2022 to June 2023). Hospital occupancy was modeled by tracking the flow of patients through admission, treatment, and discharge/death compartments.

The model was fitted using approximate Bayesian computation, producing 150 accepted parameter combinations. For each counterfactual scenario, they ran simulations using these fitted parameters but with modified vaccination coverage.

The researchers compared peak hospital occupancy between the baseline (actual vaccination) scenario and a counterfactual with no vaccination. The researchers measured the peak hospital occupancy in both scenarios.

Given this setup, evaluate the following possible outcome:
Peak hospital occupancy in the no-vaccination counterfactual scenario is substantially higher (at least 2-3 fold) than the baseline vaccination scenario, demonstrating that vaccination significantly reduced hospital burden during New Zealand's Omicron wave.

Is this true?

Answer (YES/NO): YES